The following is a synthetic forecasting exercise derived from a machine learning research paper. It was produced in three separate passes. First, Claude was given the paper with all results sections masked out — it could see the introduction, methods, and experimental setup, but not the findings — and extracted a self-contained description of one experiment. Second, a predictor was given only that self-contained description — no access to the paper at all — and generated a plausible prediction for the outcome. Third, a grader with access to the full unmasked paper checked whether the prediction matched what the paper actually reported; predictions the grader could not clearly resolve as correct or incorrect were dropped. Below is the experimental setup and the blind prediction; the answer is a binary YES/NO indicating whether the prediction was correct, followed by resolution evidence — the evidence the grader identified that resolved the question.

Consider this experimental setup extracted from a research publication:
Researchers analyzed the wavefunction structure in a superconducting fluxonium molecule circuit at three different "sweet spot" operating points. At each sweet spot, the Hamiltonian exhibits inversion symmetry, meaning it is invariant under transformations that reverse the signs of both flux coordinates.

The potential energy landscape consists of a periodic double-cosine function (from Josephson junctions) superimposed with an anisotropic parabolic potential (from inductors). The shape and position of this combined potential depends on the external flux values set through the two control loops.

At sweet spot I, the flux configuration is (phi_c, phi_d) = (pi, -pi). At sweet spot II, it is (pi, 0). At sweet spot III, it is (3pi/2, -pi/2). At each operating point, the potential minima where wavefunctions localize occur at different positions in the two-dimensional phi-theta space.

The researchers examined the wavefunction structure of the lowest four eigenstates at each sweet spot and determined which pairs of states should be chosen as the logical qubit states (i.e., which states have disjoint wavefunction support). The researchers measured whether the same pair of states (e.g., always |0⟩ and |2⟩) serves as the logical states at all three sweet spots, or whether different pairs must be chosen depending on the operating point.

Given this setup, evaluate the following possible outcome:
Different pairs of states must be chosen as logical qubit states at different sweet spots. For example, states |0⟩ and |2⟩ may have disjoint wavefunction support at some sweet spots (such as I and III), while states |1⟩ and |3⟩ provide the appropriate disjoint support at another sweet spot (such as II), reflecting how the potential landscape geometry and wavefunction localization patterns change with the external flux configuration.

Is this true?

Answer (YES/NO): NO